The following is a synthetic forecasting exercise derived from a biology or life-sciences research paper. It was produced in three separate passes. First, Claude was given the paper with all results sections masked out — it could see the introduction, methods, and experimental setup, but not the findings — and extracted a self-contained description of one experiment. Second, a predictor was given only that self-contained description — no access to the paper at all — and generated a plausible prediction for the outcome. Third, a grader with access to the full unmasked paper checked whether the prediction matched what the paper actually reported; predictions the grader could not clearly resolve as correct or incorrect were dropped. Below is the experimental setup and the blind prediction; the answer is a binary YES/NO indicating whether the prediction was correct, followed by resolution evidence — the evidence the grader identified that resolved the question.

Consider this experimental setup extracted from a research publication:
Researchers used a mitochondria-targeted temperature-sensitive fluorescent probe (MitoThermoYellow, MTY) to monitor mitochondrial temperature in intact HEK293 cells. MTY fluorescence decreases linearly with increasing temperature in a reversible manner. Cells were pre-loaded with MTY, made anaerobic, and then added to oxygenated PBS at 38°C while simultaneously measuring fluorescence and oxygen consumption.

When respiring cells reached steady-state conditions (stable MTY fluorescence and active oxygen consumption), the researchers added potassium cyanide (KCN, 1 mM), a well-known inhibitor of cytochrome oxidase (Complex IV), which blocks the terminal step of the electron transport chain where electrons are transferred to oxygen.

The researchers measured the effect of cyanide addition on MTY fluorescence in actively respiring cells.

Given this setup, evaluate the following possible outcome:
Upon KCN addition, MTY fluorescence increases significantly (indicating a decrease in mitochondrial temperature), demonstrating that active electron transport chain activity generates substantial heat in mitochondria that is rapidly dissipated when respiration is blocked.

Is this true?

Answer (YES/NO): YES